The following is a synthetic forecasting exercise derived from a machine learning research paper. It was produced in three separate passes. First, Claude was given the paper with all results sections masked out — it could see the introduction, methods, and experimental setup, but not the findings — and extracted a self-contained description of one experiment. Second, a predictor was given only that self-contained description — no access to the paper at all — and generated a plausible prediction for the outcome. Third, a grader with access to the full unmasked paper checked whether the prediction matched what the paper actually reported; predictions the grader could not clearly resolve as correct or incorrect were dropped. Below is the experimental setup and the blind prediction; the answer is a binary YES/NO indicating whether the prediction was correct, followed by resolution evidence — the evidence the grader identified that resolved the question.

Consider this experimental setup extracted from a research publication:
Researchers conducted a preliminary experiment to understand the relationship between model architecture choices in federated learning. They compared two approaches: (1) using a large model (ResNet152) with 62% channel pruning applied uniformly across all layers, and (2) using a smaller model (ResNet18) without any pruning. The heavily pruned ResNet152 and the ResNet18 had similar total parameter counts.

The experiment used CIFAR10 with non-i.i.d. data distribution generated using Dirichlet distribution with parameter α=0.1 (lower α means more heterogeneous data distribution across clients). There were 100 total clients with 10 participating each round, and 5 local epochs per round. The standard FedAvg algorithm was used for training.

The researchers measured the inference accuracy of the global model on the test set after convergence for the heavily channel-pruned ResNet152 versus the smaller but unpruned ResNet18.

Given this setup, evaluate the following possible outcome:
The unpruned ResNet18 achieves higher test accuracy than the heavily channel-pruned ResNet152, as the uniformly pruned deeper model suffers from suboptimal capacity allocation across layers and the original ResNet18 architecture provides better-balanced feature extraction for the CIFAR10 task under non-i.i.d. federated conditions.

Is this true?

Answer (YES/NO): YES